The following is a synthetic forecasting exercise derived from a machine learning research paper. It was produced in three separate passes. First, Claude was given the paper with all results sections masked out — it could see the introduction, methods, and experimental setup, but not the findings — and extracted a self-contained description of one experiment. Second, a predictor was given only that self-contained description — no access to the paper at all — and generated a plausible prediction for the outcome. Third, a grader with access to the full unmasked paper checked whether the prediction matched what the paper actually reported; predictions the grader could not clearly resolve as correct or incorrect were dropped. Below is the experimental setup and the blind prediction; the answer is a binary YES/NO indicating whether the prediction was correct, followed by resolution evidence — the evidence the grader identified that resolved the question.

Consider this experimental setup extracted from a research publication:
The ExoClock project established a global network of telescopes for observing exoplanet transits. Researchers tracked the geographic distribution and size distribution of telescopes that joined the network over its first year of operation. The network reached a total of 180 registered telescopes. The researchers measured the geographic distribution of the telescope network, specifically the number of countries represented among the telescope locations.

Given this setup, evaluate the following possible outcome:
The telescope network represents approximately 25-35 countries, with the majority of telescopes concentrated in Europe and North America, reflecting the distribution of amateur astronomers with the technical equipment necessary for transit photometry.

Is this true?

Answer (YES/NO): NO